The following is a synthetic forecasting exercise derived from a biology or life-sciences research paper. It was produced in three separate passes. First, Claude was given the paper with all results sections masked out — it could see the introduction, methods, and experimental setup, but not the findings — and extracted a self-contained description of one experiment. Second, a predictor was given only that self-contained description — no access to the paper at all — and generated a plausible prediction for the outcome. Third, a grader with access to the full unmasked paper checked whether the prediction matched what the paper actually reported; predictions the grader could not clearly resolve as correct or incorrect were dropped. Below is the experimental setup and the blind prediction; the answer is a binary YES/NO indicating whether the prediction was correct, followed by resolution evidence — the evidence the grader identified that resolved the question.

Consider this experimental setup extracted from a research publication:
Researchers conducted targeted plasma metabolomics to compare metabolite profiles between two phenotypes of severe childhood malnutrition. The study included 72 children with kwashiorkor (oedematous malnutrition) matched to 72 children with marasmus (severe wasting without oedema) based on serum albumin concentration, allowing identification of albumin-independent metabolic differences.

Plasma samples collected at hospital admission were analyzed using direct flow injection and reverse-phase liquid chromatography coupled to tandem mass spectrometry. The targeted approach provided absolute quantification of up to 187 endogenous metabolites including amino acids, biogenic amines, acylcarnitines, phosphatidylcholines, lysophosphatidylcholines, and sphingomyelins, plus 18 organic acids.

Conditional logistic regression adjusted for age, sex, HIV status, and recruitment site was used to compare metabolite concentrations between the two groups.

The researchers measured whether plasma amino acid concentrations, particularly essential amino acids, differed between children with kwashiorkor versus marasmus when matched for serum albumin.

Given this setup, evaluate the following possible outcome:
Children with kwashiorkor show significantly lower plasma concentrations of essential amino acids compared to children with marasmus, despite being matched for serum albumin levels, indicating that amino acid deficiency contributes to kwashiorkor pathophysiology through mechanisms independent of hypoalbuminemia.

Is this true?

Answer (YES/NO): NO